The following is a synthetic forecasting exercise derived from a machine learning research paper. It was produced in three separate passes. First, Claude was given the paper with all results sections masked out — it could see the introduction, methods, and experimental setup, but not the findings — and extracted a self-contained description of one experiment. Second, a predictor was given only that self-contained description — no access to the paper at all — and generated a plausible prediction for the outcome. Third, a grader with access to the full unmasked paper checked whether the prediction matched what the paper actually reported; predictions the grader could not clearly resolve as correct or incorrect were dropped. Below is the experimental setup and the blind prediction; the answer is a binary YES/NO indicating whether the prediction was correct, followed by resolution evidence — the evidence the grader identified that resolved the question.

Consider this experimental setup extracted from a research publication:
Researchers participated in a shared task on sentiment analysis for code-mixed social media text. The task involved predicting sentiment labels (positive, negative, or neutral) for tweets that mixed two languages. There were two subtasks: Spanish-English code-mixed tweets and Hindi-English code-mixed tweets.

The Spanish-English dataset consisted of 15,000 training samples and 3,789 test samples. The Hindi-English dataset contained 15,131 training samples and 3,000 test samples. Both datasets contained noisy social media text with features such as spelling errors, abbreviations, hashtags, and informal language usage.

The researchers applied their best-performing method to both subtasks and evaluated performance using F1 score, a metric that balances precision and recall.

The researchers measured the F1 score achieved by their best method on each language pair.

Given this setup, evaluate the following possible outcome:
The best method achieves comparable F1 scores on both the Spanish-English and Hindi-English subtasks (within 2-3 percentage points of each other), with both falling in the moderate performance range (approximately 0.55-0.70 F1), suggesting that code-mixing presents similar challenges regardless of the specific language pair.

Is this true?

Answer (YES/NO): NO